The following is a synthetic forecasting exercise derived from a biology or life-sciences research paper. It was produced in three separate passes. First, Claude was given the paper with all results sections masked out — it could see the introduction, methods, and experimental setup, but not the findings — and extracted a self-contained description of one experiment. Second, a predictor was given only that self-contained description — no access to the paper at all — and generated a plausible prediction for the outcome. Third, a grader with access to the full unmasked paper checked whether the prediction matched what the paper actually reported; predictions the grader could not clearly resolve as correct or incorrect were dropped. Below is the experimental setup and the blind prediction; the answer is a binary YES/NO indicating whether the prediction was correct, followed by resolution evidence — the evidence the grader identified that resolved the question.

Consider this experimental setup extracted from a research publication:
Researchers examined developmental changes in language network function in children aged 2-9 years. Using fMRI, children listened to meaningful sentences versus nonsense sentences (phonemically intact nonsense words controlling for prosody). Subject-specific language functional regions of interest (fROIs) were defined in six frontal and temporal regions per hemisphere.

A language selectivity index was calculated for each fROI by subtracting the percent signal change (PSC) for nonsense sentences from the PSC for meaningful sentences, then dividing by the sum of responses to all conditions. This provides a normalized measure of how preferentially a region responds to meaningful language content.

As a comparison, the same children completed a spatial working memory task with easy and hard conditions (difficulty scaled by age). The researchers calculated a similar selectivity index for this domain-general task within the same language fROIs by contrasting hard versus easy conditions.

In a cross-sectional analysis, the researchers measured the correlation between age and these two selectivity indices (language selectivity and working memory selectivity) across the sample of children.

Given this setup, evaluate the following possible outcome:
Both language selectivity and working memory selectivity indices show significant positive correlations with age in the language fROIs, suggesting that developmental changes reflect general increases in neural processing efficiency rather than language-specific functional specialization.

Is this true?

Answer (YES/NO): NO